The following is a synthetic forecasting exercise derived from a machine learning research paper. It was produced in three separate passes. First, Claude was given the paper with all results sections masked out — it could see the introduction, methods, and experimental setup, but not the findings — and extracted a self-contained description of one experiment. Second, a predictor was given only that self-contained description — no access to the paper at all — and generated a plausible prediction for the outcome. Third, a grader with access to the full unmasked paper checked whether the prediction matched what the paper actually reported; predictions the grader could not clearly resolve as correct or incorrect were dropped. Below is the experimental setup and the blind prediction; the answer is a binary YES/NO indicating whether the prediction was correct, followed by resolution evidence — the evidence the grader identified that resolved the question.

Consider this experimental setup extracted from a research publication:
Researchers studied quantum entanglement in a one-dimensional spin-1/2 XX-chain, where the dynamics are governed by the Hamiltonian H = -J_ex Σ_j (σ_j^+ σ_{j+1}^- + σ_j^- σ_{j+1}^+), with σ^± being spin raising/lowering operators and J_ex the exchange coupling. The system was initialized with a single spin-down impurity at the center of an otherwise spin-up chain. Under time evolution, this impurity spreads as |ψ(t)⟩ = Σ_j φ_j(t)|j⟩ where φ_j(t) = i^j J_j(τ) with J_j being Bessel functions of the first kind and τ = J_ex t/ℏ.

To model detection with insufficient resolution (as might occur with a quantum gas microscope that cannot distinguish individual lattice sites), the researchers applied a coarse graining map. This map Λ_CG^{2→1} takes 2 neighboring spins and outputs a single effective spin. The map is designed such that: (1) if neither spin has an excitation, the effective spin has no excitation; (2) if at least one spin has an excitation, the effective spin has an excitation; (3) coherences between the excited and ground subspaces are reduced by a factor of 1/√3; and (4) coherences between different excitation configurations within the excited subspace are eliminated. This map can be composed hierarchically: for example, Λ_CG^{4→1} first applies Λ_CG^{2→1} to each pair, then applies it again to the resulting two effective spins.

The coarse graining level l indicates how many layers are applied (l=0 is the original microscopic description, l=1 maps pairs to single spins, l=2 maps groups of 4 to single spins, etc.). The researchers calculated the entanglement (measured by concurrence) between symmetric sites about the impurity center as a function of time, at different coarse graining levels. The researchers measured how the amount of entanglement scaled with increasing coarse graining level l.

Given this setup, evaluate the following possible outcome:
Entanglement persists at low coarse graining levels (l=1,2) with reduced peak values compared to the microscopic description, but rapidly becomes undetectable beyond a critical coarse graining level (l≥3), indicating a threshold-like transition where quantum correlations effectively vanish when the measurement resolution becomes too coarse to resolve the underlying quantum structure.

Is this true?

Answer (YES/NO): YES